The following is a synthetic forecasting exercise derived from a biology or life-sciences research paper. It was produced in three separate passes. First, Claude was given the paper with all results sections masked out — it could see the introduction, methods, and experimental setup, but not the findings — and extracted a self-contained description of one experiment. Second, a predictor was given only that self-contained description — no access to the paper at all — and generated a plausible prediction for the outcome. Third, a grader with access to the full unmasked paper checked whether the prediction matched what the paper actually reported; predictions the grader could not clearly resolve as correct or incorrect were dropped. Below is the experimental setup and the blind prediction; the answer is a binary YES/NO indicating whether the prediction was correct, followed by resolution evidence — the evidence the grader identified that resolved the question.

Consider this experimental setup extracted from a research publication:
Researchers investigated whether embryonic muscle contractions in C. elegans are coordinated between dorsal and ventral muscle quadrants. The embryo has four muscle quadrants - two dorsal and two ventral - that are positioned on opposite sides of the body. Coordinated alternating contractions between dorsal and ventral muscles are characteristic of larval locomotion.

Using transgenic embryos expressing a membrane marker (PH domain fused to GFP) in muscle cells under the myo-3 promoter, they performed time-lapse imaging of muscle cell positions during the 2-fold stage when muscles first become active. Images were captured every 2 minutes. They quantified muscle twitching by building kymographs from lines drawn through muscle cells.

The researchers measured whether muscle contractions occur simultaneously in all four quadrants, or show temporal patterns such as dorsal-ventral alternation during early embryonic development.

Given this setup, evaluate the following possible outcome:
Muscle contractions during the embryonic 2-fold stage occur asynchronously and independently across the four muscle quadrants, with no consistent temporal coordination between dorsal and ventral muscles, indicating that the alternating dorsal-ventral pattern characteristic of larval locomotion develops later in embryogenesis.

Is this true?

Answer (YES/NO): YES